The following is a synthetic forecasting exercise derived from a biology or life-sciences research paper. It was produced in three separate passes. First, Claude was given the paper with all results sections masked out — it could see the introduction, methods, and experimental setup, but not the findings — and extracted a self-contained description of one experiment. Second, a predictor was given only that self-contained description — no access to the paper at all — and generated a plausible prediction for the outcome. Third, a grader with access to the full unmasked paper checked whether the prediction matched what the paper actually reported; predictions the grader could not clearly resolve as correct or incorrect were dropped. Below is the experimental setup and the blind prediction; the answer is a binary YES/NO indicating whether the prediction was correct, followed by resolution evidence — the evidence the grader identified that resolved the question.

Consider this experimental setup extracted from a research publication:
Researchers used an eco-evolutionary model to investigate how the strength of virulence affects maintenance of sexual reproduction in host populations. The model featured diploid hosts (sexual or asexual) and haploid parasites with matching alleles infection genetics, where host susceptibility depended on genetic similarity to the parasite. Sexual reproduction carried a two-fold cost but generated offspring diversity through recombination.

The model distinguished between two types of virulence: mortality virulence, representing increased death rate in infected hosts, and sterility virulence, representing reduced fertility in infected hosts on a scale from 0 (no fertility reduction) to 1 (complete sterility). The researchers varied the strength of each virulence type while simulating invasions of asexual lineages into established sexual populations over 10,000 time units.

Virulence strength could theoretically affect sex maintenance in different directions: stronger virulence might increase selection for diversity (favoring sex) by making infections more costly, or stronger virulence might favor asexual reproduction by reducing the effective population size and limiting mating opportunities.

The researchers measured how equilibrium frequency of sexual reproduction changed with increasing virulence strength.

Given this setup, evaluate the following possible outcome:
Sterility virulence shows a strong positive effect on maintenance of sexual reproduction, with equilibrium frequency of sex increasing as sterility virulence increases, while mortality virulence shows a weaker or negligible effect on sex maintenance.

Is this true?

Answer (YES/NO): NO